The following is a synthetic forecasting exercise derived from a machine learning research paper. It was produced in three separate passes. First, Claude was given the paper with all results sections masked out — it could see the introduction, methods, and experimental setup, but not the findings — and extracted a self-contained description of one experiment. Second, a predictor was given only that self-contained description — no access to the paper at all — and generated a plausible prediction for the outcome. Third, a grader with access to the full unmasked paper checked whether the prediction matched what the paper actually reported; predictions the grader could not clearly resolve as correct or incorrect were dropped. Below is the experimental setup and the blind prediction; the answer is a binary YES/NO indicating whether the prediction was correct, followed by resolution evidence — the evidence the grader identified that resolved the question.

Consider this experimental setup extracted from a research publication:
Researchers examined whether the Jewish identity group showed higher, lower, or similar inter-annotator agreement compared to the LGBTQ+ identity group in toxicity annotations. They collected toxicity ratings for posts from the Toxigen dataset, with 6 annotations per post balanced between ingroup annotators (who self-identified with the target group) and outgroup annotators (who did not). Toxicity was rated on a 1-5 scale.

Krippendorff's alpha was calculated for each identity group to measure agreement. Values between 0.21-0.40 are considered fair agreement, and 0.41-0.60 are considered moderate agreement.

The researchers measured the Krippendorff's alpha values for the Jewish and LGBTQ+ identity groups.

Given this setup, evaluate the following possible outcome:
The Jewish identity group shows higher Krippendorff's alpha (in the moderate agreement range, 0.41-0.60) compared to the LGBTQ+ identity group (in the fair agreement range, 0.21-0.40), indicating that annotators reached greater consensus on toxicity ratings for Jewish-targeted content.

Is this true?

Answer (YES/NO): YES